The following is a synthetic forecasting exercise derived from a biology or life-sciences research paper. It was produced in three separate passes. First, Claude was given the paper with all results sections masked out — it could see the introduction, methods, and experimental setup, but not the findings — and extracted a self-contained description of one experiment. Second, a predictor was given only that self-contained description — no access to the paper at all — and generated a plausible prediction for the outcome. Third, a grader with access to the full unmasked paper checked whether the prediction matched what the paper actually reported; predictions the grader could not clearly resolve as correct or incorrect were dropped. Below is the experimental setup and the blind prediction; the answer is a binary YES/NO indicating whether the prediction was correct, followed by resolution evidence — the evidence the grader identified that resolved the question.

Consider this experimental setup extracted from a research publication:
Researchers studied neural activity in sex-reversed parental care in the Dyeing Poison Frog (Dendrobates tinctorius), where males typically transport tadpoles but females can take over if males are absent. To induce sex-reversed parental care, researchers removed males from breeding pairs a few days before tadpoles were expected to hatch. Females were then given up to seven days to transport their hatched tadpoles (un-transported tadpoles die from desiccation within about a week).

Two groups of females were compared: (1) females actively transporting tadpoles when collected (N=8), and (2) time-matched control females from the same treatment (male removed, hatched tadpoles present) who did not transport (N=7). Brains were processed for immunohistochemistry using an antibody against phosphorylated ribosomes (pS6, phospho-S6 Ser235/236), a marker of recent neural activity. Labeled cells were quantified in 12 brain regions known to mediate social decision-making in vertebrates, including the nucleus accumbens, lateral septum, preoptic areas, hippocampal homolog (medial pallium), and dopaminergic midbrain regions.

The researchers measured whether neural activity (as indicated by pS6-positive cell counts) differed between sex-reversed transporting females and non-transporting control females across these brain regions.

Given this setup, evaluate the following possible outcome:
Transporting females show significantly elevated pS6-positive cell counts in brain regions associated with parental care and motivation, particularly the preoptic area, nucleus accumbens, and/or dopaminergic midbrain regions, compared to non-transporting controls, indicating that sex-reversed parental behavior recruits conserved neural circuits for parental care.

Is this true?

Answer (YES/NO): YES